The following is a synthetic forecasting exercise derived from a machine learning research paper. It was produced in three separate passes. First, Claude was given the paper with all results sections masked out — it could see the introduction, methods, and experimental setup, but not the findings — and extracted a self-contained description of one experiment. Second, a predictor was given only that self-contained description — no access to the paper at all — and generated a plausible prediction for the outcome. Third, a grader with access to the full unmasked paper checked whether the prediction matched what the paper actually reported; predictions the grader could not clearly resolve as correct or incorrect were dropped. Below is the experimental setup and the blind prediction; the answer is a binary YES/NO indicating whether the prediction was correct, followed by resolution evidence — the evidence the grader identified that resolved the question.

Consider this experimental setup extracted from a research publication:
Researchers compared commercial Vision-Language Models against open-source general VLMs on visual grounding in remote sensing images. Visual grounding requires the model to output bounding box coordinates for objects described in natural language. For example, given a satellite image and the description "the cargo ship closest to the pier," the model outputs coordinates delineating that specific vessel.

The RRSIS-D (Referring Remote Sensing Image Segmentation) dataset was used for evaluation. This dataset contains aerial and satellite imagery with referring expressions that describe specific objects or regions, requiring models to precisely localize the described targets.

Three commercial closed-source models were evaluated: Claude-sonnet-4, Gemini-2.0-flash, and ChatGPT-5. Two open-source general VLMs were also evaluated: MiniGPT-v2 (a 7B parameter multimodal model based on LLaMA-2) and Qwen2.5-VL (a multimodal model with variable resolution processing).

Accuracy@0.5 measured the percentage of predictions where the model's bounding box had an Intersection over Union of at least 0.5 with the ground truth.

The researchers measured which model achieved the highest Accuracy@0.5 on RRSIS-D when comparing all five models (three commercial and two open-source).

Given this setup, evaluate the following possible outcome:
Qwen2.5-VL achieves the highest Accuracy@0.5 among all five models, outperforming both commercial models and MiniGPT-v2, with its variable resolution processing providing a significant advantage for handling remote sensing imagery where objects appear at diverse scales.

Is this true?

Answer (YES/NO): NO